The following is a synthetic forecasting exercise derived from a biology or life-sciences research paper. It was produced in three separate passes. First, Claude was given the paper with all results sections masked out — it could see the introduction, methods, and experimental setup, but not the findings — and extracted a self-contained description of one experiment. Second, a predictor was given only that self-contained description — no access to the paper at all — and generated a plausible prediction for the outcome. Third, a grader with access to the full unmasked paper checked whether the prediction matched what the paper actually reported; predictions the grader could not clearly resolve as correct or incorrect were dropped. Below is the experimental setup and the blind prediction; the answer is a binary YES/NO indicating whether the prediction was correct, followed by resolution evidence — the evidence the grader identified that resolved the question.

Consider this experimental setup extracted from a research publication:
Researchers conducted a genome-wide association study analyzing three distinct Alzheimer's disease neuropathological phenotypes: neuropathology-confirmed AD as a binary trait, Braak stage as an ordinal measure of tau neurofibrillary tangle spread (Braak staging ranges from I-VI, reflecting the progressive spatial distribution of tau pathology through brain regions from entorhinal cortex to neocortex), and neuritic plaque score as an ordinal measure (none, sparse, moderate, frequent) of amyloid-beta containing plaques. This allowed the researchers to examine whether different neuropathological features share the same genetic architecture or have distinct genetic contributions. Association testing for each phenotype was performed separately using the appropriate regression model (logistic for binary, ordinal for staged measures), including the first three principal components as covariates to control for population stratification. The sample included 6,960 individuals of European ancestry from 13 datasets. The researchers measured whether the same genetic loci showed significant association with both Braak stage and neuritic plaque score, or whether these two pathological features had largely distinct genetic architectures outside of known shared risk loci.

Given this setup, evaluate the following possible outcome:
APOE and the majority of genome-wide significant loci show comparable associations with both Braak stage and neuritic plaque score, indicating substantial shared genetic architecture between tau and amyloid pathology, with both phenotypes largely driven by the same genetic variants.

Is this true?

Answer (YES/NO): NO